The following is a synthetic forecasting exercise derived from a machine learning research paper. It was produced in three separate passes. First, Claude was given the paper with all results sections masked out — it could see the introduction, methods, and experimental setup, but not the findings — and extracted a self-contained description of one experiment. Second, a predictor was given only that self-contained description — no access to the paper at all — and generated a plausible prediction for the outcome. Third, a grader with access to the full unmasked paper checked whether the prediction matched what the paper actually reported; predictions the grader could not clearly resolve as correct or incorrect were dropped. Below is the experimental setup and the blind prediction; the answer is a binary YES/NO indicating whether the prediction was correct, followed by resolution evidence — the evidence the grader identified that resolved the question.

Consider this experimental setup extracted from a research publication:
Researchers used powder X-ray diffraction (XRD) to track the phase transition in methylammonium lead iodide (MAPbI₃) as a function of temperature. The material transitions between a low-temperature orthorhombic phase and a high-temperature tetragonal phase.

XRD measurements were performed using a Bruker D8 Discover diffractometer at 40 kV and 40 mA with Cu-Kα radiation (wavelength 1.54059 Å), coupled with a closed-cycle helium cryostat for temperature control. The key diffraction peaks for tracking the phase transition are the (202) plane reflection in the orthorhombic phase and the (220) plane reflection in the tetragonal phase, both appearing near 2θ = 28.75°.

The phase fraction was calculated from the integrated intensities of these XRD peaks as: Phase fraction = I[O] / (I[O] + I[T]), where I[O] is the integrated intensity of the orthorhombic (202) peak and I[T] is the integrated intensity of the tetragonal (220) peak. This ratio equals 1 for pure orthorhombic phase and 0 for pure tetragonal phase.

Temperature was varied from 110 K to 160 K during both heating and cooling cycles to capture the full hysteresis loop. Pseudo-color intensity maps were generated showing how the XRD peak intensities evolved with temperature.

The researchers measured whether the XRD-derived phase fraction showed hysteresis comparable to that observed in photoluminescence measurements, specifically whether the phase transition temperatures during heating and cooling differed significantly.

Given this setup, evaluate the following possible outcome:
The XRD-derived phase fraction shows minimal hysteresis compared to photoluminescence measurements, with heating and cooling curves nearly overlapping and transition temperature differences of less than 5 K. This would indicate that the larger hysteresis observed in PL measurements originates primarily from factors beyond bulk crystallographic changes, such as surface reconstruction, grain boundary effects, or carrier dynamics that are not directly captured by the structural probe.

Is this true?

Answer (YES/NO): NO